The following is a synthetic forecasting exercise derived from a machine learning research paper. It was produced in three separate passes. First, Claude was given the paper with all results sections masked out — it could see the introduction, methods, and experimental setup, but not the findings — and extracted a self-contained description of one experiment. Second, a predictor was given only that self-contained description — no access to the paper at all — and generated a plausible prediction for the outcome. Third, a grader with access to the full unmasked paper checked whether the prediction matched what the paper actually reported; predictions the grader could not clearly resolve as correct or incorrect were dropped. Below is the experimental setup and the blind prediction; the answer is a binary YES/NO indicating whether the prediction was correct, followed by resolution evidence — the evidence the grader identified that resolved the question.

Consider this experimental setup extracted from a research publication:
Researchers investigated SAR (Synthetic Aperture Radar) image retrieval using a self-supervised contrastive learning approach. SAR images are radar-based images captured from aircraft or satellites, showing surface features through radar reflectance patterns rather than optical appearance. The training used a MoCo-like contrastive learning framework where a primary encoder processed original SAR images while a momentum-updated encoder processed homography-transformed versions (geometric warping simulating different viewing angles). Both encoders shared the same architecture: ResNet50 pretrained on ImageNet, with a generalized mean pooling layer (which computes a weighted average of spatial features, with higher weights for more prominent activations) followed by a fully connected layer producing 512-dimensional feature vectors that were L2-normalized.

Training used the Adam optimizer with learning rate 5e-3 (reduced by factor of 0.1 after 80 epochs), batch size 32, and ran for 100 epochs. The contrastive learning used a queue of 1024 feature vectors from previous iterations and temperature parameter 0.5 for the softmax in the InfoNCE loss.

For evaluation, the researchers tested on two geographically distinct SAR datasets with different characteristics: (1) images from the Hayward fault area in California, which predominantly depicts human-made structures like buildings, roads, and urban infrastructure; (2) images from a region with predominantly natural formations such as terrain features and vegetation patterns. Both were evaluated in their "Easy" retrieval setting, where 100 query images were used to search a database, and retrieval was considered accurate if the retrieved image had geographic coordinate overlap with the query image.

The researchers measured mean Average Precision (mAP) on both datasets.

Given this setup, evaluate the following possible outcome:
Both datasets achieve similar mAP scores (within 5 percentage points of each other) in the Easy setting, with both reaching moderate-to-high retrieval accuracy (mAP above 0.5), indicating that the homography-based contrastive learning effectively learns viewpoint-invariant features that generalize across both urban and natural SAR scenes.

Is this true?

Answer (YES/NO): NO